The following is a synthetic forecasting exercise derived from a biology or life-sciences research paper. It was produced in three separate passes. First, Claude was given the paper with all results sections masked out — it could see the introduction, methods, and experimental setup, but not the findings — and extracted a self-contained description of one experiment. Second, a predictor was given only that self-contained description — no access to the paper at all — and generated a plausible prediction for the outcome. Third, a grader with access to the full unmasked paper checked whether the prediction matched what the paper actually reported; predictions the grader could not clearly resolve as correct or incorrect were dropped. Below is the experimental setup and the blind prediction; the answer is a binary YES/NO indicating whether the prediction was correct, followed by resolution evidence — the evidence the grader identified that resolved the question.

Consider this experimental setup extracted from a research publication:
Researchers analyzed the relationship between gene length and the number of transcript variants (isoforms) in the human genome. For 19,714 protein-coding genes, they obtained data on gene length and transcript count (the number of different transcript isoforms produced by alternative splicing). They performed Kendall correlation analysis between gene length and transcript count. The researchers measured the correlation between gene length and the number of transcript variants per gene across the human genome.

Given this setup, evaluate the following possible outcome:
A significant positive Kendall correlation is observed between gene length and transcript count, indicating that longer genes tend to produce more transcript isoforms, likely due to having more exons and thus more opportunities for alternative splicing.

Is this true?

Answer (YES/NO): YES